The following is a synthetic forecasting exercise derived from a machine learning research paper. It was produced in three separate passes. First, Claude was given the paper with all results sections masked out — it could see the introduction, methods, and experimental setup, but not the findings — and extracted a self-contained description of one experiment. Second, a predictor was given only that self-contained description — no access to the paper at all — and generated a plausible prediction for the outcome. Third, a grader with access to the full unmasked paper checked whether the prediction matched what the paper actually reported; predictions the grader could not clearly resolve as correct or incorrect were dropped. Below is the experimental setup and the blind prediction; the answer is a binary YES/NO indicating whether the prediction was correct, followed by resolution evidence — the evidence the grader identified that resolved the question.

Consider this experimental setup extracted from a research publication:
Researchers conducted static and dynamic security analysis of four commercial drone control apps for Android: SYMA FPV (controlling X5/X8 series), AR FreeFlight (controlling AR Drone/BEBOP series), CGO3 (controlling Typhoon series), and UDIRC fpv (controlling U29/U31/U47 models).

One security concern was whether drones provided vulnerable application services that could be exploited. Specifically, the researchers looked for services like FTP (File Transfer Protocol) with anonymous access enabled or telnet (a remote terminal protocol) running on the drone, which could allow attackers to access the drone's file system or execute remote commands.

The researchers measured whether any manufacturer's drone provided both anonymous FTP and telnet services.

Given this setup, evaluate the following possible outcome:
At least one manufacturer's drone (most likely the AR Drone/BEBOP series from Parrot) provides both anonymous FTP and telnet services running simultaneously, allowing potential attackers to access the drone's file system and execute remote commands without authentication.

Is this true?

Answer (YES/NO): YES